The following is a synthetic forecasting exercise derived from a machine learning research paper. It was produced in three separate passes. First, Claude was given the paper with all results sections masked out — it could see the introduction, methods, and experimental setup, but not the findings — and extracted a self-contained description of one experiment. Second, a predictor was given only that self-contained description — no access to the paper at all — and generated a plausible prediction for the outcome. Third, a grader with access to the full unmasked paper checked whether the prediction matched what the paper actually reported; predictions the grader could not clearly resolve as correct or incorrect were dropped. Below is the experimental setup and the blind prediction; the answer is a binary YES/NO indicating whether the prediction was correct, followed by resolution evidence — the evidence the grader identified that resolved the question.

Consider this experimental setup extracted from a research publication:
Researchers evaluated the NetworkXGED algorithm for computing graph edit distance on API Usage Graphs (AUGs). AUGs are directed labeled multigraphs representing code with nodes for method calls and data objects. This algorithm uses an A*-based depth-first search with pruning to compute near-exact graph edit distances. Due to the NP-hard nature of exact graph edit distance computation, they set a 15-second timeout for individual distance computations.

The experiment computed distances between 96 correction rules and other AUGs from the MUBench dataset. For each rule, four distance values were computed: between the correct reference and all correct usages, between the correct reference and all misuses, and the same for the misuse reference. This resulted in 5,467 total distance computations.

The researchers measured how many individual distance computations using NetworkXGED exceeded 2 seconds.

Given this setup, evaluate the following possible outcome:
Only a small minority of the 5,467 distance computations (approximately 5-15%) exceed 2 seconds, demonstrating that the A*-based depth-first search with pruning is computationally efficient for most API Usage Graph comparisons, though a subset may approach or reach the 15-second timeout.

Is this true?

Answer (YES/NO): NO